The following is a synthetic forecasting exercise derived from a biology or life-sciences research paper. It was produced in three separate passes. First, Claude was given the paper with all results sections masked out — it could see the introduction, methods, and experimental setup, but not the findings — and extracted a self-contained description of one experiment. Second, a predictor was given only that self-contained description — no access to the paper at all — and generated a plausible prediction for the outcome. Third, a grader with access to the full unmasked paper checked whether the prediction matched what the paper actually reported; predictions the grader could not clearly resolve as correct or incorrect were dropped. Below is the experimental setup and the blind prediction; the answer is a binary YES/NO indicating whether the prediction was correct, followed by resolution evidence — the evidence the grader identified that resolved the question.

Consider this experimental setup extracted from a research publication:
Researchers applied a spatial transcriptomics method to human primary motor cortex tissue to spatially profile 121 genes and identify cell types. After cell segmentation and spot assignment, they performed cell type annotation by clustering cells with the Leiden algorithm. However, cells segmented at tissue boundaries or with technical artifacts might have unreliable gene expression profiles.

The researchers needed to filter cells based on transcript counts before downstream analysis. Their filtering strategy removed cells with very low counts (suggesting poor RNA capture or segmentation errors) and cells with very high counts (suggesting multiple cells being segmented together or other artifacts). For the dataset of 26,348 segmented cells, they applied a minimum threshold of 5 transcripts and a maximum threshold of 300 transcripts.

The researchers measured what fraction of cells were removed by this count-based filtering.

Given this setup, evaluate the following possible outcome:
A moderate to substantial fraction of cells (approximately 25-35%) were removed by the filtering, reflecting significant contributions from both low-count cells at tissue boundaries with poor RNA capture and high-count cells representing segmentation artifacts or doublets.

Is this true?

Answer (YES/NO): NO